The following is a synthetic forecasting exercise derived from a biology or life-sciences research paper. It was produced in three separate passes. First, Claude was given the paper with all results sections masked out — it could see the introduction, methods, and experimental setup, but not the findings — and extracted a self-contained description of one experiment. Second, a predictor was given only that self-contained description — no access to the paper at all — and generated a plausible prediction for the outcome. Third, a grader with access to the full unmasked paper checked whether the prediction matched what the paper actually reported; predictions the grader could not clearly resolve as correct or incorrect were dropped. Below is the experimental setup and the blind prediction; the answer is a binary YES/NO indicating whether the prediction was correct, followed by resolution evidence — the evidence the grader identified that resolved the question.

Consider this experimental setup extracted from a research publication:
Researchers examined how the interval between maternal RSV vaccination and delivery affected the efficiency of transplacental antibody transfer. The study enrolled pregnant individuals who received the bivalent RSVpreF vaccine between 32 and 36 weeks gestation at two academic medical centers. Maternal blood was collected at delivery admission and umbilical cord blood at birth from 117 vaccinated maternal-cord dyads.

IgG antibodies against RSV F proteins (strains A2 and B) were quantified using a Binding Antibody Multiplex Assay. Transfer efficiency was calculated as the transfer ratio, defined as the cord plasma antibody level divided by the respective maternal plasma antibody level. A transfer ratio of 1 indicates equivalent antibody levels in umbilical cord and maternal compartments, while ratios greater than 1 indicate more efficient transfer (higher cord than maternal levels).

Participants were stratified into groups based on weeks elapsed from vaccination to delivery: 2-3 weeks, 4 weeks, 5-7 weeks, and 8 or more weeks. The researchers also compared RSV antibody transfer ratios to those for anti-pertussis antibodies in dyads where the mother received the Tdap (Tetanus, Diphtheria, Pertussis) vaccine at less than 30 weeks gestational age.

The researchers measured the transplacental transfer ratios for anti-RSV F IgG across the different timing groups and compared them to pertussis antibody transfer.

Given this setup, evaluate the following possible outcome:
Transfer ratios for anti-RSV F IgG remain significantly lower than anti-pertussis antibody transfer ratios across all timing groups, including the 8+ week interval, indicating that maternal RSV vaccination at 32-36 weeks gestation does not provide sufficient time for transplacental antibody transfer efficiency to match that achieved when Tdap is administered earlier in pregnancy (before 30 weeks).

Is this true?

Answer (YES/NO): NO